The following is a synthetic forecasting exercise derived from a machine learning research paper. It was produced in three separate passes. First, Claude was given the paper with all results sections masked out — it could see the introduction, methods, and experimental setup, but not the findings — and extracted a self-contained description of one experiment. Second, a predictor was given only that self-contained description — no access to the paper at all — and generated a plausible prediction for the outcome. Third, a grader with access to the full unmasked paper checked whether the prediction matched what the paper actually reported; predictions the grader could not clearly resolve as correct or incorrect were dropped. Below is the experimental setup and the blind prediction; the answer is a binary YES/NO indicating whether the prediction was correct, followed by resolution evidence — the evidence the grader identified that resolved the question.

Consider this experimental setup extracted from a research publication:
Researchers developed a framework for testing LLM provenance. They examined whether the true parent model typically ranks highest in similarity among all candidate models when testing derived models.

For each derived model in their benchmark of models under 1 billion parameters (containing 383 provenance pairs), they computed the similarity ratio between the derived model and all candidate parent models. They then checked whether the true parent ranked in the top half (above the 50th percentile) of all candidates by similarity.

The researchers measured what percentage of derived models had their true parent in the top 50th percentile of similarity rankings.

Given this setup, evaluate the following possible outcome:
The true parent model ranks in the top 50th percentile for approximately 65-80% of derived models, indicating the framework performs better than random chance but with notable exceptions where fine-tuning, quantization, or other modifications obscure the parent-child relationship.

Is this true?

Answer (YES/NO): NO